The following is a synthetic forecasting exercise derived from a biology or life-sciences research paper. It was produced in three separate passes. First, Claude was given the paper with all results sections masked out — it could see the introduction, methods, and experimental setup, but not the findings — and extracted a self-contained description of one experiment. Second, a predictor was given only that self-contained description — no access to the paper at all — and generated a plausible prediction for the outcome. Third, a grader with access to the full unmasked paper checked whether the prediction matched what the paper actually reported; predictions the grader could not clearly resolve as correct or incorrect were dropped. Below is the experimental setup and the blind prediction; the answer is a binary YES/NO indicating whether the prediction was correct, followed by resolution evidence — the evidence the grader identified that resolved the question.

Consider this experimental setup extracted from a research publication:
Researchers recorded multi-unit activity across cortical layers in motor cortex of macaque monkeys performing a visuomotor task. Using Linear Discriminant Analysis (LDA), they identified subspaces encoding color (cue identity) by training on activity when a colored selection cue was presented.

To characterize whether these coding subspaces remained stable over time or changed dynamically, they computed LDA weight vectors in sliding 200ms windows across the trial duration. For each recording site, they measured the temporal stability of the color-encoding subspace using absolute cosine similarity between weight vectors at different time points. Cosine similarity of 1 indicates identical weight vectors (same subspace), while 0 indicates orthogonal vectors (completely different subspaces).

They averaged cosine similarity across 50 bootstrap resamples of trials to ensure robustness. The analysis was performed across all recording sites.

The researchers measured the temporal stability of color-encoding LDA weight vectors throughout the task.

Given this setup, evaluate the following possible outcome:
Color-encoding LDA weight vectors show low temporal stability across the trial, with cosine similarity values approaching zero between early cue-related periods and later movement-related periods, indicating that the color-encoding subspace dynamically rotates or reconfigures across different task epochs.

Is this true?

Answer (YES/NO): NO